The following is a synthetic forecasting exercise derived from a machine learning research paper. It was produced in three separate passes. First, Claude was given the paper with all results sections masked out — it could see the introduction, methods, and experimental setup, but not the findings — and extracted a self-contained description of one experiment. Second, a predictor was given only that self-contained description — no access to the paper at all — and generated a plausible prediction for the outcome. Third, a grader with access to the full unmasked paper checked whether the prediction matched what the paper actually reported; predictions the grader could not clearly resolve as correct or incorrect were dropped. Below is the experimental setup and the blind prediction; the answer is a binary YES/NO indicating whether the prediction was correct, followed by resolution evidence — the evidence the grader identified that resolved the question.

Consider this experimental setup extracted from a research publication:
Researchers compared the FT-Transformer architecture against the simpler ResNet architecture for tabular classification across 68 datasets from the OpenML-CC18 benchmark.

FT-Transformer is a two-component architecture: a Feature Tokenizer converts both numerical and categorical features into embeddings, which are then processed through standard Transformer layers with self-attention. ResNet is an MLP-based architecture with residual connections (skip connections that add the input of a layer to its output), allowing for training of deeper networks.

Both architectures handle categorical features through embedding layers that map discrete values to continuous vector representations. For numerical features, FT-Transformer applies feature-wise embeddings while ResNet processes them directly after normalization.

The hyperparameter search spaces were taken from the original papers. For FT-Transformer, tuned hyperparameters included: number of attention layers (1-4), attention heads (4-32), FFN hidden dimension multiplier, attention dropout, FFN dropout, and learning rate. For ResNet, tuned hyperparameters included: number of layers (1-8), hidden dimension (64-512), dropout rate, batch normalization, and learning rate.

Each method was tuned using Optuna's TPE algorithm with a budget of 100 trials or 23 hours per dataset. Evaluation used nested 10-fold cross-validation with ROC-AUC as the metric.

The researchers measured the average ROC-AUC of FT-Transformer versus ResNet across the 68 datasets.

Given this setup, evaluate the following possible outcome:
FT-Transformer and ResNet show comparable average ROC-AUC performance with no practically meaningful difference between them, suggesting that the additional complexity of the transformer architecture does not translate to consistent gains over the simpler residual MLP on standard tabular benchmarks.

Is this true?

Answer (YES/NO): YES